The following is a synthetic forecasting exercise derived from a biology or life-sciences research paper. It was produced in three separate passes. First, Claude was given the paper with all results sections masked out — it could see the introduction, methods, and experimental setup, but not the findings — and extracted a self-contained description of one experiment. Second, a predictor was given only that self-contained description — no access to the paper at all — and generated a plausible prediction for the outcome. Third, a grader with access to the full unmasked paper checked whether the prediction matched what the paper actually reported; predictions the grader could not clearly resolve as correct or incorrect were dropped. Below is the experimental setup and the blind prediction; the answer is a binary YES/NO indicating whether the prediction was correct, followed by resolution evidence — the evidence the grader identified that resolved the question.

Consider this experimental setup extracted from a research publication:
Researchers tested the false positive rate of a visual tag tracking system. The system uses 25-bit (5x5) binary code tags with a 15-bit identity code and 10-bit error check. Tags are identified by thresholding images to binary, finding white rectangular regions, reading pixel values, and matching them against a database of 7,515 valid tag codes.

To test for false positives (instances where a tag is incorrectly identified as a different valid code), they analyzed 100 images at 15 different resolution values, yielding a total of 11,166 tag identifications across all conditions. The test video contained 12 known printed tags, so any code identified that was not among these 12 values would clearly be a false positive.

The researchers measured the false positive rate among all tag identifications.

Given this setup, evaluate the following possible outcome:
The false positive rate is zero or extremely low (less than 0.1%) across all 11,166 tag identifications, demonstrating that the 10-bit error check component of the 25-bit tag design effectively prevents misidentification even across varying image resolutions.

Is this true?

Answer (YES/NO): YES